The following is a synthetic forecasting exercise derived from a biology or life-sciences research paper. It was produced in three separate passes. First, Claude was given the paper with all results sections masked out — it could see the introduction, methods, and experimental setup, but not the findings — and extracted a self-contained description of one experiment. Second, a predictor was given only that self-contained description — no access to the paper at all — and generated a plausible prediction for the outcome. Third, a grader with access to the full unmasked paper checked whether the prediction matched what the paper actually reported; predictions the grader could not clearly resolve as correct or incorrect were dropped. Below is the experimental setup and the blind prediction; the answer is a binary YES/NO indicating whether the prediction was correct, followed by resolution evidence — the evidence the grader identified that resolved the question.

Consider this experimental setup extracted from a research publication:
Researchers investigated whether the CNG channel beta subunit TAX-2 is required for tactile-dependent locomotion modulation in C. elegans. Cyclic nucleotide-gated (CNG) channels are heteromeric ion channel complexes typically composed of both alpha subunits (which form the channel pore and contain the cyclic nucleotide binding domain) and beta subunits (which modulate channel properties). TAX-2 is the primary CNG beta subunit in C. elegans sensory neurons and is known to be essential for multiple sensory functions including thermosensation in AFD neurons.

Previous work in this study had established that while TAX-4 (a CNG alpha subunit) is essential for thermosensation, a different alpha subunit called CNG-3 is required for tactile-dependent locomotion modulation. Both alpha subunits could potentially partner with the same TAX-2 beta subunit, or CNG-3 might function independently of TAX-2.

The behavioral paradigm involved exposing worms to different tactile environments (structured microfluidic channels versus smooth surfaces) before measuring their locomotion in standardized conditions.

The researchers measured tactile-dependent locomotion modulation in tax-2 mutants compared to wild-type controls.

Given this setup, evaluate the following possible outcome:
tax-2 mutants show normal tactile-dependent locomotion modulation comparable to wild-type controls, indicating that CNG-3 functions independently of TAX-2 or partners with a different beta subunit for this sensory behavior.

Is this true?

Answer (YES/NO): NO